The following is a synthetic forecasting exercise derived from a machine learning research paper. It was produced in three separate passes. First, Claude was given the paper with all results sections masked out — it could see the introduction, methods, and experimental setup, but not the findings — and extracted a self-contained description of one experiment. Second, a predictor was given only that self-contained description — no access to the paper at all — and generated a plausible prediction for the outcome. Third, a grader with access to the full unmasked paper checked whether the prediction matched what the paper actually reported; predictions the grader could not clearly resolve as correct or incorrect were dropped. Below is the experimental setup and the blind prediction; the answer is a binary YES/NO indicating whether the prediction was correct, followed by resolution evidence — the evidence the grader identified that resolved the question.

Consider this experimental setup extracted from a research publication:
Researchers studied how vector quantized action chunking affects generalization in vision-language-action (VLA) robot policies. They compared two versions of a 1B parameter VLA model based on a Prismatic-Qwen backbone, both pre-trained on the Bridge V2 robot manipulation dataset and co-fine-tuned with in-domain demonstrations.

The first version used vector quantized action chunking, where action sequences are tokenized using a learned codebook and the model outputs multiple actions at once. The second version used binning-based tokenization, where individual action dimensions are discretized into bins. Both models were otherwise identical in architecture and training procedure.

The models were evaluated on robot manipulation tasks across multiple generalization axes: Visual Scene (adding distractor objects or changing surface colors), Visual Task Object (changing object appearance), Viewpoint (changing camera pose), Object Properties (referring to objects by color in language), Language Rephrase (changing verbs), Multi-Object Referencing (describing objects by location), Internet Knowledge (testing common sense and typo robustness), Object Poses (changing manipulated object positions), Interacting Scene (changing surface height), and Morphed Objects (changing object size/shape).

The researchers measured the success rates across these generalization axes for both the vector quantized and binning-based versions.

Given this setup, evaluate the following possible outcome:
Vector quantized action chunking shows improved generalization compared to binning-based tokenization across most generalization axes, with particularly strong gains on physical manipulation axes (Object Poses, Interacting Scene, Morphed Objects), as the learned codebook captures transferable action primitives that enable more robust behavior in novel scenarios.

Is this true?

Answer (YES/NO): NO